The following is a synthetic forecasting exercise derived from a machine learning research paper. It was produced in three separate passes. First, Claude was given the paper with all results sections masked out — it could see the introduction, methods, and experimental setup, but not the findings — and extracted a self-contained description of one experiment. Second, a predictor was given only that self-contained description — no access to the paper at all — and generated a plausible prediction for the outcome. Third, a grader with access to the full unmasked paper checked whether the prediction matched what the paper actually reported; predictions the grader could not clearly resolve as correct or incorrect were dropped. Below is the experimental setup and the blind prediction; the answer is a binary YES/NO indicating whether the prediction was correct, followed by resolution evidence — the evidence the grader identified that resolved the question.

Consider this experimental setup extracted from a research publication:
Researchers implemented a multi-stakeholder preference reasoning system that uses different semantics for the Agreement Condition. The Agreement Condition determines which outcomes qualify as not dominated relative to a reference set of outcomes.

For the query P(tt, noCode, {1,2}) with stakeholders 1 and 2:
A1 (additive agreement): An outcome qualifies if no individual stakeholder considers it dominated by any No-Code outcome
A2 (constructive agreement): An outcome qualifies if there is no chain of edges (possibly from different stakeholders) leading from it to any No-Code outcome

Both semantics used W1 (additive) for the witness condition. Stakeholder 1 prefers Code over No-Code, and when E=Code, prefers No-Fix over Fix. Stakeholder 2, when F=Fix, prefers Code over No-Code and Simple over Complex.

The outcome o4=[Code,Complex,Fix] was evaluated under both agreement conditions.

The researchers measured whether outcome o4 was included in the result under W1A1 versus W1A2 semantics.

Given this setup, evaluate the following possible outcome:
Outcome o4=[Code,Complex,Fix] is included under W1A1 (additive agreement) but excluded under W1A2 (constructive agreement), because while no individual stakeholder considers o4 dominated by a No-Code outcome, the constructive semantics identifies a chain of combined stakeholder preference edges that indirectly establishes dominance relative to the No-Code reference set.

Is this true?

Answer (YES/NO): YES